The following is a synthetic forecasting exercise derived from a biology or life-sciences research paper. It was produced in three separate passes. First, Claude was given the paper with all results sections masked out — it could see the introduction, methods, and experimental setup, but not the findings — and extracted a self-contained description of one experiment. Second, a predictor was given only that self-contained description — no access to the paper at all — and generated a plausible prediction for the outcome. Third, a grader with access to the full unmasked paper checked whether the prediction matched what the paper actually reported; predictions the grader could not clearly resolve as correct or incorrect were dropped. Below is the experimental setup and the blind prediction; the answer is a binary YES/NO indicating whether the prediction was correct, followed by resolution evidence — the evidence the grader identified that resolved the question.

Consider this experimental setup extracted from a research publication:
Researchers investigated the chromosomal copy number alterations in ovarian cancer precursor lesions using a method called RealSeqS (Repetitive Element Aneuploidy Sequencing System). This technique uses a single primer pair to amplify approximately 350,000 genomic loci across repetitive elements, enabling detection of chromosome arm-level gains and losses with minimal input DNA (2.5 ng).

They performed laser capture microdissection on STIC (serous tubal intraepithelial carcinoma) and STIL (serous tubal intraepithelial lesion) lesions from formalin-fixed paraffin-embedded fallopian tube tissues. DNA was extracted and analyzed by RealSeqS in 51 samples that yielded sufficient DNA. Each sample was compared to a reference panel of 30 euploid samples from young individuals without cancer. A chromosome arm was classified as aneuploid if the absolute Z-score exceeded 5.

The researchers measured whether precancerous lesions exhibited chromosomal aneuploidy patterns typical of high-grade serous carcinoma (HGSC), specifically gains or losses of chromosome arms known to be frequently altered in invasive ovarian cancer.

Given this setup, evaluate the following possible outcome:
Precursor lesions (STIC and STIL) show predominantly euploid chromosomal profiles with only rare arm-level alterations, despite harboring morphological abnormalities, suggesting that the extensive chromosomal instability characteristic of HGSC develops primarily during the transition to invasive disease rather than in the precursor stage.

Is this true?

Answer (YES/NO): NO